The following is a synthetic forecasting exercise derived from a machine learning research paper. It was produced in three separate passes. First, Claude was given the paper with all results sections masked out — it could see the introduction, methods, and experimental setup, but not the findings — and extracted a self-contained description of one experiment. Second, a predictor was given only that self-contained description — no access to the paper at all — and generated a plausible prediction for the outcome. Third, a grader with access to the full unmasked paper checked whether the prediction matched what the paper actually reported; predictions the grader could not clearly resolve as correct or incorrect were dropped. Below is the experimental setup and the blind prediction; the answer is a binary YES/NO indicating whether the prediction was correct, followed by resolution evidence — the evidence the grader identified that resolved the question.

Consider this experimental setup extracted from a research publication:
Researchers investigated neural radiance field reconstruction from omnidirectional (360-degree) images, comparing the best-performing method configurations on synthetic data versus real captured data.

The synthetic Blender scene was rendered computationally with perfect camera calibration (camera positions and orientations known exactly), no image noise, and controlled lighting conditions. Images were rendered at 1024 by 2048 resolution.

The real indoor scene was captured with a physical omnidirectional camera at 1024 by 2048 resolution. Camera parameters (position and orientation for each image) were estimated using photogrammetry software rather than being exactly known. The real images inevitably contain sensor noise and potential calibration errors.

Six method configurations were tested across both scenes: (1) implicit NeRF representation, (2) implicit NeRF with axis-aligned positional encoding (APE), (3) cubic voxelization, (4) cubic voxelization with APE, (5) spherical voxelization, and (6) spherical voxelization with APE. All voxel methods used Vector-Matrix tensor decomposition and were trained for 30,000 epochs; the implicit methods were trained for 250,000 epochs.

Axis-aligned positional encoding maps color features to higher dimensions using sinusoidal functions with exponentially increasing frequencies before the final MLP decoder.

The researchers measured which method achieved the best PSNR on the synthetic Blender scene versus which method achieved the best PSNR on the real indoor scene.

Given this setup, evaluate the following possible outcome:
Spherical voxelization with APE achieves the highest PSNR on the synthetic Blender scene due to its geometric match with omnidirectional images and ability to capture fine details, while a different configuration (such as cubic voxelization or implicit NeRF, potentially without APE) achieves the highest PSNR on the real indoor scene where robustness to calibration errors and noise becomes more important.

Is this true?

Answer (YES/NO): NO